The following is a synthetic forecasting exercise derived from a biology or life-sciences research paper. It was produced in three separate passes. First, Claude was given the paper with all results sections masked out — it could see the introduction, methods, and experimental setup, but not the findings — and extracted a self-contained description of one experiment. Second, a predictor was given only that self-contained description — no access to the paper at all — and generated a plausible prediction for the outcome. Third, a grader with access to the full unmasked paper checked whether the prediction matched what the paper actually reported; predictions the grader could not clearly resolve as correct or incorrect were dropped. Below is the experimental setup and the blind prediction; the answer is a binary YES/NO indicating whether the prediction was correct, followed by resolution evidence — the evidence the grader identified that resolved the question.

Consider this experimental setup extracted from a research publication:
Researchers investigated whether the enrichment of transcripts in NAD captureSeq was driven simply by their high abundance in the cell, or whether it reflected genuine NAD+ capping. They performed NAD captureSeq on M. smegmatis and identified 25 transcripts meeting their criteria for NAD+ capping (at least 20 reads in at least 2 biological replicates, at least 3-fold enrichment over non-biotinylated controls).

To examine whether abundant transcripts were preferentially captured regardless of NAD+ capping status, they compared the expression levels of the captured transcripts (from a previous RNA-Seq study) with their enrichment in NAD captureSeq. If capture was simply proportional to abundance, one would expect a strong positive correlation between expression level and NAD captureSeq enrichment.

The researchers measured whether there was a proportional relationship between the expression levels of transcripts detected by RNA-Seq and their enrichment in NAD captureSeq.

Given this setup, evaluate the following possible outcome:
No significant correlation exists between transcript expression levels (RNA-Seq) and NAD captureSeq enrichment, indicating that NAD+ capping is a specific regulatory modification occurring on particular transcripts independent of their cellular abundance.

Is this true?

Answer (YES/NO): YES